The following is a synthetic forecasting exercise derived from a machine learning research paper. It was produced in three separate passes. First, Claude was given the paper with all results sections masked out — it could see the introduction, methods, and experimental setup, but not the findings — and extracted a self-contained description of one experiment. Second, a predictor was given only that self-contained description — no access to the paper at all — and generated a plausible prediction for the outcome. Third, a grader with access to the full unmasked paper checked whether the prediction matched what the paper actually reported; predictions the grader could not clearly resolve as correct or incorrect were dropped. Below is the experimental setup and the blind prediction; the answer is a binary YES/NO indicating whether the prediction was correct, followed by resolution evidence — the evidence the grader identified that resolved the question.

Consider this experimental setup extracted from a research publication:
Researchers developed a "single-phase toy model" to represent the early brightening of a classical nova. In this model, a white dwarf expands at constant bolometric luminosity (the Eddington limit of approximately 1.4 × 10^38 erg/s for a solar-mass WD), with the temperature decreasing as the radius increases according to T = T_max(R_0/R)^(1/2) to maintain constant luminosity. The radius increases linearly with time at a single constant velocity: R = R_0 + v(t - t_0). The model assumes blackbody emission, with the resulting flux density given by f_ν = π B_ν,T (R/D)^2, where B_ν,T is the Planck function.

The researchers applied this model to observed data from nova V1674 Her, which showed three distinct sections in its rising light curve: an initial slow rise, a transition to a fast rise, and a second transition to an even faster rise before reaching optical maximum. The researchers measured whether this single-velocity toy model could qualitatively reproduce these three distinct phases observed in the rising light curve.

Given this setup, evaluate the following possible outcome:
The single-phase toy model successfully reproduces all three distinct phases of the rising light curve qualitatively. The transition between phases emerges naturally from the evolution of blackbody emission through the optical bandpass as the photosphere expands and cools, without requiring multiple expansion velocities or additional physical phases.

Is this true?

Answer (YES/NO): NO